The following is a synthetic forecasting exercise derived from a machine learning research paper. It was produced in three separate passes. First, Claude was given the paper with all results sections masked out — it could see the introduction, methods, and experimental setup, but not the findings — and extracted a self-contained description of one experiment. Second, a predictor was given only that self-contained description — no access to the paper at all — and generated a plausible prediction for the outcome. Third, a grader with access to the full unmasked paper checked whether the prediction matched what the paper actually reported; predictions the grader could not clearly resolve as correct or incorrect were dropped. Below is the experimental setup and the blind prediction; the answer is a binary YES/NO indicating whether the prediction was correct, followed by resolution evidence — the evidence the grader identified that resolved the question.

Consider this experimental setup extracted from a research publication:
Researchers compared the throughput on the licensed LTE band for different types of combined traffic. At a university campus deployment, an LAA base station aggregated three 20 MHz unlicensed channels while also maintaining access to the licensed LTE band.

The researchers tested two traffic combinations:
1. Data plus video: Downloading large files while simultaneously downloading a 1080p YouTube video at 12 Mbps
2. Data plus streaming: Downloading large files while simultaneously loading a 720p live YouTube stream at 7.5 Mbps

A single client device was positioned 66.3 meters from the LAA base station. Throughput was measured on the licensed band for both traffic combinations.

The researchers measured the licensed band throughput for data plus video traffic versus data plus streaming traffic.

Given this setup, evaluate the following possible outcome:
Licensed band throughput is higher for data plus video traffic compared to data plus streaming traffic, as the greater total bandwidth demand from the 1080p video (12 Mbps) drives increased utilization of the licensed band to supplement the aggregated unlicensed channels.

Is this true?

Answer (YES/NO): YES